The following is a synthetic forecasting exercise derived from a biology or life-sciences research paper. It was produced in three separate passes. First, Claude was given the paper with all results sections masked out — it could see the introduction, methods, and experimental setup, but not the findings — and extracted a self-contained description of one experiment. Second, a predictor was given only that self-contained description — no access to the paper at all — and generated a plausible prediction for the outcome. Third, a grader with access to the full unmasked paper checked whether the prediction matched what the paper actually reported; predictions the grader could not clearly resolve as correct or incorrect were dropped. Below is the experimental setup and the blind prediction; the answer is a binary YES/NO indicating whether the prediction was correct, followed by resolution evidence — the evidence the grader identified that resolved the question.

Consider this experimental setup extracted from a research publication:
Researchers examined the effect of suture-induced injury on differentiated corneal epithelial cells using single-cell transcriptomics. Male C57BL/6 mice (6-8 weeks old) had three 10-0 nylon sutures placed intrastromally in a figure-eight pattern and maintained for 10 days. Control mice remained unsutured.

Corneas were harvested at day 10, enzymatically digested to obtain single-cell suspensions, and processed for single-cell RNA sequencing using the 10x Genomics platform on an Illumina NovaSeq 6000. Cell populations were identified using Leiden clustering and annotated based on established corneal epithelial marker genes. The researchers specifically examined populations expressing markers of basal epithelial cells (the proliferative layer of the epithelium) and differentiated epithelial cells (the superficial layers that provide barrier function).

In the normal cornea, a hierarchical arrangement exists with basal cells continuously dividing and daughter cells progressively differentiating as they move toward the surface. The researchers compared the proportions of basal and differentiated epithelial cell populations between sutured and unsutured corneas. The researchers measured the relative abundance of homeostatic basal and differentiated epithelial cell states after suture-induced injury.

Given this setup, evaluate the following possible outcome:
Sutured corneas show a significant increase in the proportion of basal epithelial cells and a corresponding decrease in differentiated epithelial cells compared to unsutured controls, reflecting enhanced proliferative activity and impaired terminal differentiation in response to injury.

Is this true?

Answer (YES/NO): NO